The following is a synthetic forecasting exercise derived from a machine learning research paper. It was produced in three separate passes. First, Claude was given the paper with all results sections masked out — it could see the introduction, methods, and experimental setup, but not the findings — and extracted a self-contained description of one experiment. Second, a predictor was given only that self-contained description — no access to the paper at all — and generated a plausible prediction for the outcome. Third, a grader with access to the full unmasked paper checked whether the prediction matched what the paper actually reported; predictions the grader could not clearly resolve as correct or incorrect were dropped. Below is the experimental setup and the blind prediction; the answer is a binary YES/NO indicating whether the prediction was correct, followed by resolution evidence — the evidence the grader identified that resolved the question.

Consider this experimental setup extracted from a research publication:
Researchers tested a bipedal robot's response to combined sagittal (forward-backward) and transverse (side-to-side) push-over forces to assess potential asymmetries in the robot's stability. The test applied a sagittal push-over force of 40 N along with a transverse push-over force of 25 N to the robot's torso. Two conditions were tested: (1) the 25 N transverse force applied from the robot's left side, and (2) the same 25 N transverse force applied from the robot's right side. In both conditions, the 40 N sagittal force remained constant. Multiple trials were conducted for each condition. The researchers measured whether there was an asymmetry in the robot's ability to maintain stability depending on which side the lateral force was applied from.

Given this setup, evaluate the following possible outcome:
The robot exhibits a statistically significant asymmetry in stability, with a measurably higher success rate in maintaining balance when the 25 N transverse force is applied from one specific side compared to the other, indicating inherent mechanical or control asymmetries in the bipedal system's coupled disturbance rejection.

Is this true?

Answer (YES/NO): YES